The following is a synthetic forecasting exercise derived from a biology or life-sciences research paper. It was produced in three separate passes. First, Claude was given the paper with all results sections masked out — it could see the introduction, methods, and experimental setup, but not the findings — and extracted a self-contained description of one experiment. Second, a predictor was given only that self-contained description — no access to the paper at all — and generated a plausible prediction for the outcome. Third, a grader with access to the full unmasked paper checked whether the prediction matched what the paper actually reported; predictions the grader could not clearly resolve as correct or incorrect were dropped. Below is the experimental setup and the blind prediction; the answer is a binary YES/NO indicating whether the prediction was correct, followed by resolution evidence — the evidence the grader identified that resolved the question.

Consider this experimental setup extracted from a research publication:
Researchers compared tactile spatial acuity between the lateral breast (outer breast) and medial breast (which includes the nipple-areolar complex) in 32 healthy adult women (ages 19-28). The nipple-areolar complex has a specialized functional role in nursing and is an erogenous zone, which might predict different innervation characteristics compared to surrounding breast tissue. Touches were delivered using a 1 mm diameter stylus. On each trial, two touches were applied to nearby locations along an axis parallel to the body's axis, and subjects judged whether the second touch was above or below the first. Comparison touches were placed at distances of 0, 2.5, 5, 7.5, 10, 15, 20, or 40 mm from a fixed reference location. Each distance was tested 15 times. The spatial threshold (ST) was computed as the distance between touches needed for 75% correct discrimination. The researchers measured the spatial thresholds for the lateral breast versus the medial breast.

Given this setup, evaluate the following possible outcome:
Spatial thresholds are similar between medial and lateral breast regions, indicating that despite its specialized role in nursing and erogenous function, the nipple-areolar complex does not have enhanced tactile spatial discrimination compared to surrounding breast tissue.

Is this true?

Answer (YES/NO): YES